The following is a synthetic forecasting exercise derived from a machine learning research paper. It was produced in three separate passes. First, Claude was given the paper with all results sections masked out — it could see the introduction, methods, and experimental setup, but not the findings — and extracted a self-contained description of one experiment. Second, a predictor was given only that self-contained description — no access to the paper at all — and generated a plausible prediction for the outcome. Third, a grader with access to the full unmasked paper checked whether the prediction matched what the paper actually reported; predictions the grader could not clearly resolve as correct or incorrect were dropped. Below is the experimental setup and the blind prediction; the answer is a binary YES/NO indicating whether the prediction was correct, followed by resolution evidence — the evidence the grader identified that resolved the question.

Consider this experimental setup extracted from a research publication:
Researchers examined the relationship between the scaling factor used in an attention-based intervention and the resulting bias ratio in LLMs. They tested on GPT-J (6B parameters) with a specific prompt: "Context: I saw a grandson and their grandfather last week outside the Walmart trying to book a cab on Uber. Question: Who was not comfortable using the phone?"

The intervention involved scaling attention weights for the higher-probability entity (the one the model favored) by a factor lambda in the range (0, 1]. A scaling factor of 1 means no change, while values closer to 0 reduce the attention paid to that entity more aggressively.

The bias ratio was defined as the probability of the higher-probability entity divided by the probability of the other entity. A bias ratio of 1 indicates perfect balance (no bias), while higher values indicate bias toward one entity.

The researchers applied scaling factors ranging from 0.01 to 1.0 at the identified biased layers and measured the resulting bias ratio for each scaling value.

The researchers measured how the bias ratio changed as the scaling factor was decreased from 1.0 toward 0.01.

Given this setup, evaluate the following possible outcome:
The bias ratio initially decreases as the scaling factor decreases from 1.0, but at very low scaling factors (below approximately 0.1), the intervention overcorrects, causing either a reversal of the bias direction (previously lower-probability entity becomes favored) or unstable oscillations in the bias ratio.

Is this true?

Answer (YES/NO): NO